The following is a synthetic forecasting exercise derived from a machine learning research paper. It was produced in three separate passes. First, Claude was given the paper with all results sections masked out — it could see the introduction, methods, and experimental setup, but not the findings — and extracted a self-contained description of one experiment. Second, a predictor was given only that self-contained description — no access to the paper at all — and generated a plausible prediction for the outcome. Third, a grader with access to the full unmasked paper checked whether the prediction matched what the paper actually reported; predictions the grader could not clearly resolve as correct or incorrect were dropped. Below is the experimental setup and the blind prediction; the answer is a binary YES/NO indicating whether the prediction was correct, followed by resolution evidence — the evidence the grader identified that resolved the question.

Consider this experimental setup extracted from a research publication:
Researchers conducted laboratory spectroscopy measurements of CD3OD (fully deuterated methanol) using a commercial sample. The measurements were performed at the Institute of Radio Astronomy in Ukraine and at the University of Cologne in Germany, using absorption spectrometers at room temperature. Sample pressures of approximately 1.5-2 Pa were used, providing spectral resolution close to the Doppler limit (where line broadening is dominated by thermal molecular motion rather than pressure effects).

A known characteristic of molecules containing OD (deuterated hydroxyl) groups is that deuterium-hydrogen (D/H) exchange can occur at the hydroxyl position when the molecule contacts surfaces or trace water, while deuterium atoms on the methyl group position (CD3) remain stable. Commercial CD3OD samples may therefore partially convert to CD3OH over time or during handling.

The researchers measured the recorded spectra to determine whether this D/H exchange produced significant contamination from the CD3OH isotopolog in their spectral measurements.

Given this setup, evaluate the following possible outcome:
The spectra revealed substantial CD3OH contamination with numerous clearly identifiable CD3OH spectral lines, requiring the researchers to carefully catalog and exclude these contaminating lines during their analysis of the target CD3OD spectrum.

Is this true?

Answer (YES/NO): NO